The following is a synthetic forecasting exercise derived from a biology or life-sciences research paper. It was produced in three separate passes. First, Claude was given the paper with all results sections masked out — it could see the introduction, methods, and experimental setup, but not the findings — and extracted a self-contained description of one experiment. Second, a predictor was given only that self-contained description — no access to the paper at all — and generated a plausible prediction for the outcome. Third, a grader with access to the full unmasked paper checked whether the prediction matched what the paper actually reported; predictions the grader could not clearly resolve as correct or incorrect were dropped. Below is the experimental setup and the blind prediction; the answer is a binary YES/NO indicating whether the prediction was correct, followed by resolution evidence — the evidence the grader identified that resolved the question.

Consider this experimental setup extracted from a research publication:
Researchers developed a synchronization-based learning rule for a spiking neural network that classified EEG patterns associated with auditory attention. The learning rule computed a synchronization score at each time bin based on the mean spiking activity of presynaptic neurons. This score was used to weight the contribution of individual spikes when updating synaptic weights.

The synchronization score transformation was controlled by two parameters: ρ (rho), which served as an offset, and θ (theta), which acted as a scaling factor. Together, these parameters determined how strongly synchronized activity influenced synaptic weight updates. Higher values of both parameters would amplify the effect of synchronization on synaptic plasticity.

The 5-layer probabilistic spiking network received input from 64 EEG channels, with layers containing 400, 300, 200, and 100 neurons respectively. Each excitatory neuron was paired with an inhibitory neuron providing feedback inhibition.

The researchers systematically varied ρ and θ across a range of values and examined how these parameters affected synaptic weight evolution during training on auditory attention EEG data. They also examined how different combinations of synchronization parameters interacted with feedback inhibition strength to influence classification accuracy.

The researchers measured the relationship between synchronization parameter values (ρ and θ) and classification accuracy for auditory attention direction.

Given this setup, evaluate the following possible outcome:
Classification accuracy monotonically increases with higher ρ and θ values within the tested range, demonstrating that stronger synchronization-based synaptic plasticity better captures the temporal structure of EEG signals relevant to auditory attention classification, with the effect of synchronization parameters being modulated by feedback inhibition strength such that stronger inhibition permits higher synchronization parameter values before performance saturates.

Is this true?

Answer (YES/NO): NO